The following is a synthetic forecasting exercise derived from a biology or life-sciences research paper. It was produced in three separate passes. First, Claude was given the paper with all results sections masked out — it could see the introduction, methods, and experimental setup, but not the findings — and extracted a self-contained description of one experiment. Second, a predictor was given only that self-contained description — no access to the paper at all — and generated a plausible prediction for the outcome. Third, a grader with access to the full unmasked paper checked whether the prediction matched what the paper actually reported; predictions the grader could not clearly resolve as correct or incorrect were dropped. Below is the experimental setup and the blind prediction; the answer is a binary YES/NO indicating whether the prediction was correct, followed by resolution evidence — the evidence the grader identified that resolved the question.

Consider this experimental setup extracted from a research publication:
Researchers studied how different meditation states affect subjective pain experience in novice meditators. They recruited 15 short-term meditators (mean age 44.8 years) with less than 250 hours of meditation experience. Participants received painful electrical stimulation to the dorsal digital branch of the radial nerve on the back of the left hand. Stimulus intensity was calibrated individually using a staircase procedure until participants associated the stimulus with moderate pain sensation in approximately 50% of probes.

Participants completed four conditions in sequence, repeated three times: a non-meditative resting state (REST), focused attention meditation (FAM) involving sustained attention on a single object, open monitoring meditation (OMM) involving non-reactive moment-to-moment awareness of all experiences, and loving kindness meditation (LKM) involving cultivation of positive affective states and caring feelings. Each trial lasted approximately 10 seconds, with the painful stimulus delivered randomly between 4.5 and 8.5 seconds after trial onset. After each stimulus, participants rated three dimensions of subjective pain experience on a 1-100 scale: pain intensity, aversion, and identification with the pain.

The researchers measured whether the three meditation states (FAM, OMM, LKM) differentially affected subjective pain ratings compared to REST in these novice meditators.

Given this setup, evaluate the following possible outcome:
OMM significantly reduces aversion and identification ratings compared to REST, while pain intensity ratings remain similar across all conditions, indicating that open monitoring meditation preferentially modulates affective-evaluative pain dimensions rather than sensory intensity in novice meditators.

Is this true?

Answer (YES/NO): NO